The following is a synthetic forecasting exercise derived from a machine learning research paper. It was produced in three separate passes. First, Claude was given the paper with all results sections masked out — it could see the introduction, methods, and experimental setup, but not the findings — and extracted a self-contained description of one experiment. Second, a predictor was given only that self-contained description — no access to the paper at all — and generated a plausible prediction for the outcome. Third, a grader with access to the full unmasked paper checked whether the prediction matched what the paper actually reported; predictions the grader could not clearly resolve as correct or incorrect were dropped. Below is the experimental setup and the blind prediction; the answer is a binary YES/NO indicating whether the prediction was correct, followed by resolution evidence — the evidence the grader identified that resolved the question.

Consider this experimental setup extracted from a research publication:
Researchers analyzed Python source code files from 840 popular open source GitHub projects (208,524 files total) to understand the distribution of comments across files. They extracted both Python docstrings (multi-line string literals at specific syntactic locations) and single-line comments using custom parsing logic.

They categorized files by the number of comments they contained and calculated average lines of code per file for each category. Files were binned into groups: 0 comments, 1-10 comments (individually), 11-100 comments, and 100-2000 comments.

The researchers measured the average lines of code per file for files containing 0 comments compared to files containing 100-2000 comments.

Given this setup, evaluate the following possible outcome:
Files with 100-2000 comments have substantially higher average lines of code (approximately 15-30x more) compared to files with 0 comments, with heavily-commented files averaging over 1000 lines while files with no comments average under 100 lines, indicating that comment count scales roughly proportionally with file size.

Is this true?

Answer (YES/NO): NO